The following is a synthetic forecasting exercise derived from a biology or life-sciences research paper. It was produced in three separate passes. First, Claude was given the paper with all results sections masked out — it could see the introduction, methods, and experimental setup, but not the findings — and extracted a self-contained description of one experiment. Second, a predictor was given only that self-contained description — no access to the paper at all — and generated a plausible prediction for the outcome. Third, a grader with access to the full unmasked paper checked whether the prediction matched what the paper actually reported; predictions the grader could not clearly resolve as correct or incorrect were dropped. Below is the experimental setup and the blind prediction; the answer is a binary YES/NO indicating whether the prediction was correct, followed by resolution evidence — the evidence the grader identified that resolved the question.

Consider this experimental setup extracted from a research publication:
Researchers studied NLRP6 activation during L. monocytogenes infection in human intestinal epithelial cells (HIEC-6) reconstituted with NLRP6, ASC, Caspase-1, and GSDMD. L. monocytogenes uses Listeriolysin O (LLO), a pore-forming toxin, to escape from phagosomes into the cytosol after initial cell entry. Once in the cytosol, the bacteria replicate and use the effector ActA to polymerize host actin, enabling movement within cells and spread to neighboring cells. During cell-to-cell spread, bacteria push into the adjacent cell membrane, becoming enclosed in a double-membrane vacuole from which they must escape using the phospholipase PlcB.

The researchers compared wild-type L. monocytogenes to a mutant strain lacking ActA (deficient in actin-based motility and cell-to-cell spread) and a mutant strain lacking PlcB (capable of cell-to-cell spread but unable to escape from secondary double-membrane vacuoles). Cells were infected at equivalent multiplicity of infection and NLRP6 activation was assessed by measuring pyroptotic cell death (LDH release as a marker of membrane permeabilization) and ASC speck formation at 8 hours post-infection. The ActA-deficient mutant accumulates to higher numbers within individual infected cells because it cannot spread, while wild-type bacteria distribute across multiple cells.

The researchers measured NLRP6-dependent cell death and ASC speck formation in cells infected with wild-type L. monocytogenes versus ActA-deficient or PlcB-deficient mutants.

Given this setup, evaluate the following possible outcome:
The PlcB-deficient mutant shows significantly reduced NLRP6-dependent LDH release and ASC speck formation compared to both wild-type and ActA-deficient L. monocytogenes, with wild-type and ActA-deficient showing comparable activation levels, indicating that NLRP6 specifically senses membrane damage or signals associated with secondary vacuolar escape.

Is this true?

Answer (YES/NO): NO